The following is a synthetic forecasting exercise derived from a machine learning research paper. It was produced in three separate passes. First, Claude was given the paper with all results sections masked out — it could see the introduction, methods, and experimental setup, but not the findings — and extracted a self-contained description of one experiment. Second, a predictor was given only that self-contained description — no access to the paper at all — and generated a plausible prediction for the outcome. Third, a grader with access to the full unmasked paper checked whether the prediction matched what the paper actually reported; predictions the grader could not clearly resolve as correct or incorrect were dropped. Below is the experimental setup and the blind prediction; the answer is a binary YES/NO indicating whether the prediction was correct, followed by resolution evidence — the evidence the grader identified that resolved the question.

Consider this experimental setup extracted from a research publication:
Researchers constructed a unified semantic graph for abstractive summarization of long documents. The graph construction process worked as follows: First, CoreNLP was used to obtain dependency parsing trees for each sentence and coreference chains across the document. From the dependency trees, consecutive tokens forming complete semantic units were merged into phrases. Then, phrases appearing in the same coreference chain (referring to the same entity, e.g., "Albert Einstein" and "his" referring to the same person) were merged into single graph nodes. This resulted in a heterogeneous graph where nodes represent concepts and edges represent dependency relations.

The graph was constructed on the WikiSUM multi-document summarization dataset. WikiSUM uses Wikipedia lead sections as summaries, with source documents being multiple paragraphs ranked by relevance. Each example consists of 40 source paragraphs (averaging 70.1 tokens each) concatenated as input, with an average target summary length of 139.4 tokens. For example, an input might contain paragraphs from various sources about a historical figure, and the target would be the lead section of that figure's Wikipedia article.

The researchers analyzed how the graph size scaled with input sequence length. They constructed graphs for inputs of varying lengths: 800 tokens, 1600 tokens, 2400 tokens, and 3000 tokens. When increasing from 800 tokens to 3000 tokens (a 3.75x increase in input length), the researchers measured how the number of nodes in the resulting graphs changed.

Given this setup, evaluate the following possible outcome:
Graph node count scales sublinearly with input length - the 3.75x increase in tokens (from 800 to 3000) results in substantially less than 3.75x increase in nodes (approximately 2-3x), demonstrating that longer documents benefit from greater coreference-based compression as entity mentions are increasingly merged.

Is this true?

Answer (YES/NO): NO